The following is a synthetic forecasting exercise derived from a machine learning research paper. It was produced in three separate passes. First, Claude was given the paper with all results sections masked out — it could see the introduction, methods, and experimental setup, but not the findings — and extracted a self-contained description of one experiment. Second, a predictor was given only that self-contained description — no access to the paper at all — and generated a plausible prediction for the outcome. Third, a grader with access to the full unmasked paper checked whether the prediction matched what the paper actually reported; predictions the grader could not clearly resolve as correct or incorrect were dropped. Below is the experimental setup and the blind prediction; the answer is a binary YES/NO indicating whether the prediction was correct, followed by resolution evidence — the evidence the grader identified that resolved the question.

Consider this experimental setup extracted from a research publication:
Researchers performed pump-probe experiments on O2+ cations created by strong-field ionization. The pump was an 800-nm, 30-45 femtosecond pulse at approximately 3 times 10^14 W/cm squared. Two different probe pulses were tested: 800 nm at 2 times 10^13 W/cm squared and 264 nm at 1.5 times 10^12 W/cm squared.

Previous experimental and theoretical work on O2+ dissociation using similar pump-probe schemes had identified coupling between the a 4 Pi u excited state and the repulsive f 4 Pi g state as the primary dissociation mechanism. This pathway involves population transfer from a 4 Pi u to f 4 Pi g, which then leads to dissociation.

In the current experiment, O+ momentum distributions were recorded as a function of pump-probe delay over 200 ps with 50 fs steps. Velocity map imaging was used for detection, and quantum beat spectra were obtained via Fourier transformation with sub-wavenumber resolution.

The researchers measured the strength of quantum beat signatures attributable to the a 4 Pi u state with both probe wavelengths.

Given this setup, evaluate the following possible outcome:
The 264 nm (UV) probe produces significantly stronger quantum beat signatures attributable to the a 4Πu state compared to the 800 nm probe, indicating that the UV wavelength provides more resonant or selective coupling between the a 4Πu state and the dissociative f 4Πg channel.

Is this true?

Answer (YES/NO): NO